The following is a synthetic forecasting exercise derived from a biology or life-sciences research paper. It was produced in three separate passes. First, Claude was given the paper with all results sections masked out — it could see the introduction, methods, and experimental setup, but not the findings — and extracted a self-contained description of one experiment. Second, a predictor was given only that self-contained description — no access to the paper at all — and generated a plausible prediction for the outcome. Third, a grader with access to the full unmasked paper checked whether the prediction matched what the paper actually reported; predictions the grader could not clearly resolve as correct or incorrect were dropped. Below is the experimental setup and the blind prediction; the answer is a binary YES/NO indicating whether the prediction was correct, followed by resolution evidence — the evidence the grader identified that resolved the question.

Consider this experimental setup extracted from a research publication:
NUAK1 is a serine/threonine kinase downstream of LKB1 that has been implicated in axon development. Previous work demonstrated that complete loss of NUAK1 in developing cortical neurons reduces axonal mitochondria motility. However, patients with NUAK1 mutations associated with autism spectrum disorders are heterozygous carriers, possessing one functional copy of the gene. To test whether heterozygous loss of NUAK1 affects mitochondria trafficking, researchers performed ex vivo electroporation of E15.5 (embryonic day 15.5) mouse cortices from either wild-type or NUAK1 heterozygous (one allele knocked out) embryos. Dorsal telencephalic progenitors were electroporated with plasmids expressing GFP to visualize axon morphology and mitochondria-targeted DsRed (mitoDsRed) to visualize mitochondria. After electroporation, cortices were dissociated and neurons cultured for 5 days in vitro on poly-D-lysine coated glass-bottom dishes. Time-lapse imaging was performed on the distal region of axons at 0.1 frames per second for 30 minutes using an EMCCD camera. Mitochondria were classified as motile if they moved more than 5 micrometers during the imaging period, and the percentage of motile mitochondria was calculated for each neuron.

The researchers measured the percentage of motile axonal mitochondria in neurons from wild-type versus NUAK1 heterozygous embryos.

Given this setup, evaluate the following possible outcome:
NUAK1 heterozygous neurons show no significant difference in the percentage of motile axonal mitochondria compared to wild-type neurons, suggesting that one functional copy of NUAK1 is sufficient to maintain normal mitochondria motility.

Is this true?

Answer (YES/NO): NO